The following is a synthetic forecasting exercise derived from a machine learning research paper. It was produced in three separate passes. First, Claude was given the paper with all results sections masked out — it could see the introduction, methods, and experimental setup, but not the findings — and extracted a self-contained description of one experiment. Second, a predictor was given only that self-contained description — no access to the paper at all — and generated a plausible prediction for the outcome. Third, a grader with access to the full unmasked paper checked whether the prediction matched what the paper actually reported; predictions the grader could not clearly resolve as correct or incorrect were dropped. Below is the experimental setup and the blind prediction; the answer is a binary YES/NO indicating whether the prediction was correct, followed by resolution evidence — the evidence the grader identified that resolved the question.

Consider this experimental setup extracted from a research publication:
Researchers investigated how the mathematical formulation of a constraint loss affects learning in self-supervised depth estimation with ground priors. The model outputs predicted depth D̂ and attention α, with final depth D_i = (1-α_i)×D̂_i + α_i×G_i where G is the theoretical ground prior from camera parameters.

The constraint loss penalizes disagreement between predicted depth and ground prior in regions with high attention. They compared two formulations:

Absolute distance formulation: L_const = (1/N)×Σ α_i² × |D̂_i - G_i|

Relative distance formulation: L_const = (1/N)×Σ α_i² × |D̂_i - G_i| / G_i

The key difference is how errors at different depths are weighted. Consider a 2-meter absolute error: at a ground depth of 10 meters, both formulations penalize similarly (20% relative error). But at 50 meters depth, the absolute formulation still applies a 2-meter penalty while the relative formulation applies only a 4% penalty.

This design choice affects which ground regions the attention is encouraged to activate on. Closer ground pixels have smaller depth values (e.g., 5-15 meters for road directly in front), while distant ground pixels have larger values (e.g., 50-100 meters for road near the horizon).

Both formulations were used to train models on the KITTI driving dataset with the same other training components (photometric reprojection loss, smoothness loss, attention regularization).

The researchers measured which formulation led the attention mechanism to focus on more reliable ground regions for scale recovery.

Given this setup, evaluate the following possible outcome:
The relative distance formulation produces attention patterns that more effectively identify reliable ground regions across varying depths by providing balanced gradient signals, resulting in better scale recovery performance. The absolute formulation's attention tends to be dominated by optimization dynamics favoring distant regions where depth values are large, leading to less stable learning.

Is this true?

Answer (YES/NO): NO